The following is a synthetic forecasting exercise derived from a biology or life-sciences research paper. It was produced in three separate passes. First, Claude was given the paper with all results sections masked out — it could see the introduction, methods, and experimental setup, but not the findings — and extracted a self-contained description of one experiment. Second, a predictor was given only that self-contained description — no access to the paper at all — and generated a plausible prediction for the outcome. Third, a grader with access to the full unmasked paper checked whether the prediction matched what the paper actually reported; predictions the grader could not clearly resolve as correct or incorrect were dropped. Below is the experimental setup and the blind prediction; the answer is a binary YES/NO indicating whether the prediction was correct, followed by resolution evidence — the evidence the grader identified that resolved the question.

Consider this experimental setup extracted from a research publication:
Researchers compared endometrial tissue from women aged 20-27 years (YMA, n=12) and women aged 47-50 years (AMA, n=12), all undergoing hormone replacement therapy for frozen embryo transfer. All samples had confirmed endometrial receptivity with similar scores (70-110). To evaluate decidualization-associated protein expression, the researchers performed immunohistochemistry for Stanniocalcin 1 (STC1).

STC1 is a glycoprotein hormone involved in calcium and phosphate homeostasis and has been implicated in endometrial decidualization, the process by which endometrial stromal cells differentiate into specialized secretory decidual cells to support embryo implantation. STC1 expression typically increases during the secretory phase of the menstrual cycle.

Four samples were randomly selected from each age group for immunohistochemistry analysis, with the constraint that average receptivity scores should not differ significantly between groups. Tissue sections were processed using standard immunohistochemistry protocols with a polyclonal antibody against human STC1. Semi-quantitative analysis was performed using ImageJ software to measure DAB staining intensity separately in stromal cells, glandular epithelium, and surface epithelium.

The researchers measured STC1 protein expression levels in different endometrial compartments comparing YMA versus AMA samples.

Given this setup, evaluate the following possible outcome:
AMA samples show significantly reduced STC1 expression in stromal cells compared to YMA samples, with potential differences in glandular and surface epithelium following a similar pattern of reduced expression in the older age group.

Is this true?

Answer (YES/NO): NO